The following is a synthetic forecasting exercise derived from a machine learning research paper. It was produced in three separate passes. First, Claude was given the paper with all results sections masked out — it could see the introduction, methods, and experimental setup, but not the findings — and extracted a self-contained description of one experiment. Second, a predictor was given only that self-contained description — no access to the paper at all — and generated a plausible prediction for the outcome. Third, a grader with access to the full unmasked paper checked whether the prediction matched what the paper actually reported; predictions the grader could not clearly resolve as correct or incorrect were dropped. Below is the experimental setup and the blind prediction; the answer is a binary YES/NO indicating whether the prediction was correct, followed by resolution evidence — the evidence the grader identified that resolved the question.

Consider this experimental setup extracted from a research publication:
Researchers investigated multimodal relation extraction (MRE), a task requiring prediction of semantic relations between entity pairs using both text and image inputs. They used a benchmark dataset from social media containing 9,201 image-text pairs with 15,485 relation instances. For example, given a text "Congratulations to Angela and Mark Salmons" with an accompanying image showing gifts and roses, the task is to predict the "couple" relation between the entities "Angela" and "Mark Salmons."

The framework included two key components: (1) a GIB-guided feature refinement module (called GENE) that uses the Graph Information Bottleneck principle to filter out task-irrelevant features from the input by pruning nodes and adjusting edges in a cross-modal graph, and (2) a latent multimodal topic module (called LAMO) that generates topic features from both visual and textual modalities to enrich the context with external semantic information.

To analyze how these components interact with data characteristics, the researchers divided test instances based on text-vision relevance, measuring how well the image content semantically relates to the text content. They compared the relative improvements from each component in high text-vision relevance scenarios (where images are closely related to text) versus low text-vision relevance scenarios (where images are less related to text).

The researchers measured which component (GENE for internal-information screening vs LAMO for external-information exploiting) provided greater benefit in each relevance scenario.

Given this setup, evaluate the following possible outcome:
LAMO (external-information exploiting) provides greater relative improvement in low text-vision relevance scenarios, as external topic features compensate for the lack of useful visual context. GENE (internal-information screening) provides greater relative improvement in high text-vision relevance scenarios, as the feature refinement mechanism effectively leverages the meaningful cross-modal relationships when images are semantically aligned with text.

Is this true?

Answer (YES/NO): YES